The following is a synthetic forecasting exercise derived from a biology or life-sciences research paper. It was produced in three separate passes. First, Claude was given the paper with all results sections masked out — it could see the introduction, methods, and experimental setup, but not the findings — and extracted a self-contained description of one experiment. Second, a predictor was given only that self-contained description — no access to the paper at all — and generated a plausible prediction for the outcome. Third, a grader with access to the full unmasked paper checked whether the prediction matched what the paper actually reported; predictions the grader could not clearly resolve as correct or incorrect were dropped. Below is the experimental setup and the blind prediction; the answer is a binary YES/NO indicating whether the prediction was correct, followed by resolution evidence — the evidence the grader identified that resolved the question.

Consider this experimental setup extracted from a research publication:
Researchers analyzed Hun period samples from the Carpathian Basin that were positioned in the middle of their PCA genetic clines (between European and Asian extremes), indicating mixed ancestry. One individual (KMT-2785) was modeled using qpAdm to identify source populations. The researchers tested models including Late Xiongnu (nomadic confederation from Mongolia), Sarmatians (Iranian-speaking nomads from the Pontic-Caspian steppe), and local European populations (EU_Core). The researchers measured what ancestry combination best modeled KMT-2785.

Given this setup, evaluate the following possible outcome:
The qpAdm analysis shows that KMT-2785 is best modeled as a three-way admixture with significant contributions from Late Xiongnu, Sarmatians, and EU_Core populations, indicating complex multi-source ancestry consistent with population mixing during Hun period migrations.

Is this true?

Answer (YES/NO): NO